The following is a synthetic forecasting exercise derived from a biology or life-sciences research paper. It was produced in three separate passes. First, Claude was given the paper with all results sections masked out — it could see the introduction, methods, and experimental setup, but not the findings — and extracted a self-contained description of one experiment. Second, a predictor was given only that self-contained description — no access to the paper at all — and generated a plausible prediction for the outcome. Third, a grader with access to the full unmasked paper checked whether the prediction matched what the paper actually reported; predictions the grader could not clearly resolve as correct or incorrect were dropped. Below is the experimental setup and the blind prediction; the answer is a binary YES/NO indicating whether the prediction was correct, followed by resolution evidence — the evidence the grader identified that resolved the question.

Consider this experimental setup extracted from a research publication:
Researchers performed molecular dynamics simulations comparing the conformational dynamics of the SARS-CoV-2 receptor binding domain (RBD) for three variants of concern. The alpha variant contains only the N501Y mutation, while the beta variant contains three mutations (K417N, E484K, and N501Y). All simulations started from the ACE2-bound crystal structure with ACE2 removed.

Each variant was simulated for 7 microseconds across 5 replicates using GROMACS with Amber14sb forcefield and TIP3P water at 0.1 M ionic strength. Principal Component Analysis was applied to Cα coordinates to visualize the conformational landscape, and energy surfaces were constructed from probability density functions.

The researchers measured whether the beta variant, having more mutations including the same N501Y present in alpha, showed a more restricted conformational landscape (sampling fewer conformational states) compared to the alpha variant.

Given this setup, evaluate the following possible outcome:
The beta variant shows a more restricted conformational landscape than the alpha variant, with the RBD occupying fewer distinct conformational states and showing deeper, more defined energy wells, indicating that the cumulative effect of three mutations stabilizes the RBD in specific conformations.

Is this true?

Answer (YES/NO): NO